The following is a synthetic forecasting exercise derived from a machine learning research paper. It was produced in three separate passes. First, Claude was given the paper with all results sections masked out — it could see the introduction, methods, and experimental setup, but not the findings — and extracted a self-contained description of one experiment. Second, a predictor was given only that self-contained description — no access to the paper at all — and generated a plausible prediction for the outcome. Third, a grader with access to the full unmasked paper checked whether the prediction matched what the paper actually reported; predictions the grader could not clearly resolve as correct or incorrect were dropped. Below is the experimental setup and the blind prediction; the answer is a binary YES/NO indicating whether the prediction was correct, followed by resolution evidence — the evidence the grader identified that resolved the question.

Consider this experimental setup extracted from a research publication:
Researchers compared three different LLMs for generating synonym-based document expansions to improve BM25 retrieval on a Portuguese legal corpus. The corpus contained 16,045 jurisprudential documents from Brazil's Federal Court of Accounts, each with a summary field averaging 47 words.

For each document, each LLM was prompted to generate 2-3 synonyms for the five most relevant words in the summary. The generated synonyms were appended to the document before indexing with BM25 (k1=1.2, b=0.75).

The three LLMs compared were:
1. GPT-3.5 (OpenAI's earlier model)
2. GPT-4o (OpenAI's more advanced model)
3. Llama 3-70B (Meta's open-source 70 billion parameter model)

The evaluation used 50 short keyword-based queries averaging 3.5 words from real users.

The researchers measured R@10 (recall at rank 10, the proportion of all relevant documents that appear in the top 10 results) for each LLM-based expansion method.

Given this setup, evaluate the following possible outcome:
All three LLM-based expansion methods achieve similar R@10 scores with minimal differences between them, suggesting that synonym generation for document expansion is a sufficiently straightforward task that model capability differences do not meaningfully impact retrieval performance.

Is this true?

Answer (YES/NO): NO